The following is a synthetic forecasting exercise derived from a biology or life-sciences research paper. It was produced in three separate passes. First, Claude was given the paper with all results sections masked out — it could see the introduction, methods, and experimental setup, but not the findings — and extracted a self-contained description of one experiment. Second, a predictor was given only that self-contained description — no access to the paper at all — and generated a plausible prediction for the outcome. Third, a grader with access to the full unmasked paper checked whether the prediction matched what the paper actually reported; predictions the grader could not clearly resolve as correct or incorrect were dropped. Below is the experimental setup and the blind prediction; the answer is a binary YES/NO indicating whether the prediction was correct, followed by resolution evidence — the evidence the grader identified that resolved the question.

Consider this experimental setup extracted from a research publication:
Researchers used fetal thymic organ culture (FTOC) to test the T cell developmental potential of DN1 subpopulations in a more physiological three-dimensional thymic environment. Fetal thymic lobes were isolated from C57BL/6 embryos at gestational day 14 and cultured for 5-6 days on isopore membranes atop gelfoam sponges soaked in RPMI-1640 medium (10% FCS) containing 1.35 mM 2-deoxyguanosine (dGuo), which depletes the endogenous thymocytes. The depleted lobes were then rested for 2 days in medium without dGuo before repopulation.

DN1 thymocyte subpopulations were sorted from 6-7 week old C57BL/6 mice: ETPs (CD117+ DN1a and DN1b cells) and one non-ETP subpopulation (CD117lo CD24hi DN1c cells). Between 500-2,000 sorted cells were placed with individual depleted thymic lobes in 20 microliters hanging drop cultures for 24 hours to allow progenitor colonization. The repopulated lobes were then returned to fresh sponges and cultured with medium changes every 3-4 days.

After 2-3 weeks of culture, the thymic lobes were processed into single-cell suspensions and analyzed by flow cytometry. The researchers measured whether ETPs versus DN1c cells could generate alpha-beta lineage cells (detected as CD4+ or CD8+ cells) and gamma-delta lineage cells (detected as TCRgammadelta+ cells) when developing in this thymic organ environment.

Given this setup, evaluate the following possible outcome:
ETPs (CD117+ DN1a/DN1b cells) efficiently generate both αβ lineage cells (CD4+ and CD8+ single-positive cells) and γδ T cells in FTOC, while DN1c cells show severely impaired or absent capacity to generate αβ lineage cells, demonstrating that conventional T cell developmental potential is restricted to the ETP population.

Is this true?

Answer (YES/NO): NO